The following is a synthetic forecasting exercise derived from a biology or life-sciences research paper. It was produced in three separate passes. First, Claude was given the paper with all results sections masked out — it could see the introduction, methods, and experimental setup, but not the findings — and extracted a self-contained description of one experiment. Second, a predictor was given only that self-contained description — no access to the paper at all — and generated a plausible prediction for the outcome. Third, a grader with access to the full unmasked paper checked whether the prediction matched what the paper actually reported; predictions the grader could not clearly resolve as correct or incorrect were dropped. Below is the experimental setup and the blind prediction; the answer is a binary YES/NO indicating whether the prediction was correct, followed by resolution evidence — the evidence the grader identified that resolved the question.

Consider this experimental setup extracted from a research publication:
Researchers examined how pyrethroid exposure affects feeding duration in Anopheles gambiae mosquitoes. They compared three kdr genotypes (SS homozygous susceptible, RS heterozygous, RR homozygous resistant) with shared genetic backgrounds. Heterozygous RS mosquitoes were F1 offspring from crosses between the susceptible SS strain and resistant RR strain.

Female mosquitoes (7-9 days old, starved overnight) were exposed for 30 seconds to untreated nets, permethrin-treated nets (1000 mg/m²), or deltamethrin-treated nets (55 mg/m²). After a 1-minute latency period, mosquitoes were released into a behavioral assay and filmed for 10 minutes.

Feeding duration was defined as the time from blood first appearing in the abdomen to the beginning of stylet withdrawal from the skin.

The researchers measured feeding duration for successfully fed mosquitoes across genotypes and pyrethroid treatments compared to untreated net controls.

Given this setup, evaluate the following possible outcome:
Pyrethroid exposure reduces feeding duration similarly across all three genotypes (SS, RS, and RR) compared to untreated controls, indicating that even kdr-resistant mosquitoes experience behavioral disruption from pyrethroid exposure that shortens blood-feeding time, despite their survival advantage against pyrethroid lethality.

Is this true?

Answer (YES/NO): NO